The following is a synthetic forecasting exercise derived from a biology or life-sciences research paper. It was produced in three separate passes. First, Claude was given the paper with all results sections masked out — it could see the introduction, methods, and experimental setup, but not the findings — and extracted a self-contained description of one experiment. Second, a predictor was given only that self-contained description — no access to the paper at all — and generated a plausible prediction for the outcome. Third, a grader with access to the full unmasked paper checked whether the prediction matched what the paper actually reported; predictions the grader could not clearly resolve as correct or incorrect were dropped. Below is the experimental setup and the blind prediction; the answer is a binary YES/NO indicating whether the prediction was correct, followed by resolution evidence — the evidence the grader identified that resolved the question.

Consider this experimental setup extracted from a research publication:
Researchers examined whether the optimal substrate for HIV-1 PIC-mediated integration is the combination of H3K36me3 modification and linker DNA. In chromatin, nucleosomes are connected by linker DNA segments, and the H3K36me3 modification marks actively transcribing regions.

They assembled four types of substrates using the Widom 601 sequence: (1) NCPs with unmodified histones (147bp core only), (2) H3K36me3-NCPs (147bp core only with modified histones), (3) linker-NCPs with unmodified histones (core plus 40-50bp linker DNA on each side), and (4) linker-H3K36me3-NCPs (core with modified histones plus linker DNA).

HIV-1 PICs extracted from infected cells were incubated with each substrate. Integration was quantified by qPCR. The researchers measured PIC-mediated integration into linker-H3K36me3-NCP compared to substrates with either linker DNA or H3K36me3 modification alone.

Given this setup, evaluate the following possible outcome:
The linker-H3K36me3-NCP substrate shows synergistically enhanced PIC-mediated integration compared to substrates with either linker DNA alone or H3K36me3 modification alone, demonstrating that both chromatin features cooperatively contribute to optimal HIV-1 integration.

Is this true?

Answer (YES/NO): NO